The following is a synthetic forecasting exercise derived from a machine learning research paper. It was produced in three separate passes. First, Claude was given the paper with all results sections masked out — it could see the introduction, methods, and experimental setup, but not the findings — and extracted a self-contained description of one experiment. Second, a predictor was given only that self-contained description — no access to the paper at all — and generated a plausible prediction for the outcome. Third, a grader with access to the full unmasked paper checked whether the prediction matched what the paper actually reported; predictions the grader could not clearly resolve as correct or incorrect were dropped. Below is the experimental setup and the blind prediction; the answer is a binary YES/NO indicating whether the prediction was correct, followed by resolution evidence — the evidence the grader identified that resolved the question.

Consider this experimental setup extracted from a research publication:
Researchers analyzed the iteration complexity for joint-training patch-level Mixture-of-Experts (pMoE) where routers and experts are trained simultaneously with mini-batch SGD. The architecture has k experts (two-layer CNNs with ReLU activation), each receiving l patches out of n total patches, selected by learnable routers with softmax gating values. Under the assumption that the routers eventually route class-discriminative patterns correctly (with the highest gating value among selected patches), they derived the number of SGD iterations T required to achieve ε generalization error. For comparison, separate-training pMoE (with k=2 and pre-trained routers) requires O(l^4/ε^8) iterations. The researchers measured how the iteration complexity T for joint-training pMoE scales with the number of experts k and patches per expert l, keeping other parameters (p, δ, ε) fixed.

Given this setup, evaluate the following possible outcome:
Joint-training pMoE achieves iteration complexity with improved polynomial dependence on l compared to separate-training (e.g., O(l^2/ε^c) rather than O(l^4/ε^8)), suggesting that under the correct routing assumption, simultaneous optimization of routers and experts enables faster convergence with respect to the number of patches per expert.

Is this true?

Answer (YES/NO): YES